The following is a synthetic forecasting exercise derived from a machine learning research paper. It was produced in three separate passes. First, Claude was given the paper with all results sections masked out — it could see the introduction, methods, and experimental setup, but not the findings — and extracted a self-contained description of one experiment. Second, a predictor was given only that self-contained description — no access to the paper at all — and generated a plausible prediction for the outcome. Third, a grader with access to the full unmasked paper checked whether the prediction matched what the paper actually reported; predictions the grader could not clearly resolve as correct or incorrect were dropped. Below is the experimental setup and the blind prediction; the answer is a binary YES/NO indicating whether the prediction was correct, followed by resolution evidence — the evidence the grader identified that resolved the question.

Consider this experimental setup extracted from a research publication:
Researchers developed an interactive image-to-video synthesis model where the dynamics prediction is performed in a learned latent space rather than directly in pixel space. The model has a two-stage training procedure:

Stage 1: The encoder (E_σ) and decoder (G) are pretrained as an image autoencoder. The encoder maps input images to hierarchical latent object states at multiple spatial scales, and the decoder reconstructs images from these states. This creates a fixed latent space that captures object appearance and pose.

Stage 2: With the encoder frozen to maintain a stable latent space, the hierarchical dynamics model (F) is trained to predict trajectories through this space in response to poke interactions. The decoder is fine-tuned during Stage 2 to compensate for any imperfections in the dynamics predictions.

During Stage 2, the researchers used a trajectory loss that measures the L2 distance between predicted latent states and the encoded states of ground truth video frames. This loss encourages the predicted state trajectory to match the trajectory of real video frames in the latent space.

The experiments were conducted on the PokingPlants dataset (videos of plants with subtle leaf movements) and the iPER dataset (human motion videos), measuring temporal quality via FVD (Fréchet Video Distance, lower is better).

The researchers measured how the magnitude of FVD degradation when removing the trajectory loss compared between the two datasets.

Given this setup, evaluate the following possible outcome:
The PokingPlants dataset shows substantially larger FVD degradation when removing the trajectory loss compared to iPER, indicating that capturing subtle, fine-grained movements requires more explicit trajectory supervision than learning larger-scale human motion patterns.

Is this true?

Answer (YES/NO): NO